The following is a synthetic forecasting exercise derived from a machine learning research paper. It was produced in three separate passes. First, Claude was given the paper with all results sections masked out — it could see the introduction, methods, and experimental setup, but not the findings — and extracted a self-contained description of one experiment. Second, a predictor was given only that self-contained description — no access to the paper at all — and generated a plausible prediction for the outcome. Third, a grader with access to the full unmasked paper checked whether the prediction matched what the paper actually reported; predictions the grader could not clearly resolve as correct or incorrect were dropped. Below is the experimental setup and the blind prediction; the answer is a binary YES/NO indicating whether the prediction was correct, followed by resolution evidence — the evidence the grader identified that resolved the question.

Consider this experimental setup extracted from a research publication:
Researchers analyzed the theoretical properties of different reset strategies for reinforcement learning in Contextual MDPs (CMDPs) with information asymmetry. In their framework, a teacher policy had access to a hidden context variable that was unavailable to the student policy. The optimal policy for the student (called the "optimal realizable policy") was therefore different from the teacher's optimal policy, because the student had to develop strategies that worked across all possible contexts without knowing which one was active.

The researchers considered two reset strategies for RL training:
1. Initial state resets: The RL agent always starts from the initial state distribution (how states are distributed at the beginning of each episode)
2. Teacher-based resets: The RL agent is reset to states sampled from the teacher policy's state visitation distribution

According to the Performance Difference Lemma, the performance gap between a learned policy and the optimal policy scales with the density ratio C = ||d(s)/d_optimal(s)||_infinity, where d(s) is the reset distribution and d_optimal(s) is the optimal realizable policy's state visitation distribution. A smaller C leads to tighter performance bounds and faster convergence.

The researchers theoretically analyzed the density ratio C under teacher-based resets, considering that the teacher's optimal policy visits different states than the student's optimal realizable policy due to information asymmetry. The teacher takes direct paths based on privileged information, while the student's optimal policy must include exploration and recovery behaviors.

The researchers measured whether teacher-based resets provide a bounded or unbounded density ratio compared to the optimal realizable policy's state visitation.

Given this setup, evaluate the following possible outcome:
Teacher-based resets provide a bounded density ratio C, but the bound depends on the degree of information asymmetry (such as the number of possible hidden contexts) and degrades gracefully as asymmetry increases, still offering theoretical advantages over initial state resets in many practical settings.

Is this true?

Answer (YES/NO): NO